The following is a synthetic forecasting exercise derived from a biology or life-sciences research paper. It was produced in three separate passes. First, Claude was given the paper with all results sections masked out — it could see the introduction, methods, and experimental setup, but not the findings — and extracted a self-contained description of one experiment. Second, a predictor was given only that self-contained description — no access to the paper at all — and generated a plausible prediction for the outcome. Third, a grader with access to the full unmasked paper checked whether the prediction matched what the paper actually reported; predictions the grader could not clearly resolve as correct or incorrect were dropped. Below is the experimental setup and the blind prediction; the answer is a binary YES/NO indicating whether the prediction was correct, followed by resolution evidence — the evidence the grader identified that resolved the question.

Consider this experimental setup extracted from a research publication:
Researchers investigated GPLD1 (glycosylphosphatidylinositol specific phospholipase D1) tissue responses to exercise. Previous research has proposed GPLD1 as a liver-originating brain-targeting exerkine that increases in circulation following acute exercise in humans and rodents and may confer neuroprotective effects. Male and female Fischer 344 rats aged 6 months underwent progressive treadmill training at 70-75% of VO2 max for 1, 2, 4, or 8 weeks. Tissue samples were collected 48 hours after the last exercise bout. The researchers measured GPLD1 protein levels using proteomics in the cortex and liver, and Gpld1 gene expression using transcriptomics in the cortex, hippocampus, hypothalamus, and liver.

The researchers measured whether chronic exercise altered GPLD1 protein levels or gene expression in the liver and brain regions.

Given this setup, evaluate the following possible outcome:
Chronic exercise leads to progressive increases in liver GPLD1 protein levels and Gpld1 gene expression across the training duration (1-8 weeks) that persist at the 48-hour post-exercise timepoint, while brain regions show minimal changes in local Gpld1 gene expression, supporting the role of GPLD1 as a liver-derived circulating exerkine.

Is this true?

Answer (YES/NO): NO